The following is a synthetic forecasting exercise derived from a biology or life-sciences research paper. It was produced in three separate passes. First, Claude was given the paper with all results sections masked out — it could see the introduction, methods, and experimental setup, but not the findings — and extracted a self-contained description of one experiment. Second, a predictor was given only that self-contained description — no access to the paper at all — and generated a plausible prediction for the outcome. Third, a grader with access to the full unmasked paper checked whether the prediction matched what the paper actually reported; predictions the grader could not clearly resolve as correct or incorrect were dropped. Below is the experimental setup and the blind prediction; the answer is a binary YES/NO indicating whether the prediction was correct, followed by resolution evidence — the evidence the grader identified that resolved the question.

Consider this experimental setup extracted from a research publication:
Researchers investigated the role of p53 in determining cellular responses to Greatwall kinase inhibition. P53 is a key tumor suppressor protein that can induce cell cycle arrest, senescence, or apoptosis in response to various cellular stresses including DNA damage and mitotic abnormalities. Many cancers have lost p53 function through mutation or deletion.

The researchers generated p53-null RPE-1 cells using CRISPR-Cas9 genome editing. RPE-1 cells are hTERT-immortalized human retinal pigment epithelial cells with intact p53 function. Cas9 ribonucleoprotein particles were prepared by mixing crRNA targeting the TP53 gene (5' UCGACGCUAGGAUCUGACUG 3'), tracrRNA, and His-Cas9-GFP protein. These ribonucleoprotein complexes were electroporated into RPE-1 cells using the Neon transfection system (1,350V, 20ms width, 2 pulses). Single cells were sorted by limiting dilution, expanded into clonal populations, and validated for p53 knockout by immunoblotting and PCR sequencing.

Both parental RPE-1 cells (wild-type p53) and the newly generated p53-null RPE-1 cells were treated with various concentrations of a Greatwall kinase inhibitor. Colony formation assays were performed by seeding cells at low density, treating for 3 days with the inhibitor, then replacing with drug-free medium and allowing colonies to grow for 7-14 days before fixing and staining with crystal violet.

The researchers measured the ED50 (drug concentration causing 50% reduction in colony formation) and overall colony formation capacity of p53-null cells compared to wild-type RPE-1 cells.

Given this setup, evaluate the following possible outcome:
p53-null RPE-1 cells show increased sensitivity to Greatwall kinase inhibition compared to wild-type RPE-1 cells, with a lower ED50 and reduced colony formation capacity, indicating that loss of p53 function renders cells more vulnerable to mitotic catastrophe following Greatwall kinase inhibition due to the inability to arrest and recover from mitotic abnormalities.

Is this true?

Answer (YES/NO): NO